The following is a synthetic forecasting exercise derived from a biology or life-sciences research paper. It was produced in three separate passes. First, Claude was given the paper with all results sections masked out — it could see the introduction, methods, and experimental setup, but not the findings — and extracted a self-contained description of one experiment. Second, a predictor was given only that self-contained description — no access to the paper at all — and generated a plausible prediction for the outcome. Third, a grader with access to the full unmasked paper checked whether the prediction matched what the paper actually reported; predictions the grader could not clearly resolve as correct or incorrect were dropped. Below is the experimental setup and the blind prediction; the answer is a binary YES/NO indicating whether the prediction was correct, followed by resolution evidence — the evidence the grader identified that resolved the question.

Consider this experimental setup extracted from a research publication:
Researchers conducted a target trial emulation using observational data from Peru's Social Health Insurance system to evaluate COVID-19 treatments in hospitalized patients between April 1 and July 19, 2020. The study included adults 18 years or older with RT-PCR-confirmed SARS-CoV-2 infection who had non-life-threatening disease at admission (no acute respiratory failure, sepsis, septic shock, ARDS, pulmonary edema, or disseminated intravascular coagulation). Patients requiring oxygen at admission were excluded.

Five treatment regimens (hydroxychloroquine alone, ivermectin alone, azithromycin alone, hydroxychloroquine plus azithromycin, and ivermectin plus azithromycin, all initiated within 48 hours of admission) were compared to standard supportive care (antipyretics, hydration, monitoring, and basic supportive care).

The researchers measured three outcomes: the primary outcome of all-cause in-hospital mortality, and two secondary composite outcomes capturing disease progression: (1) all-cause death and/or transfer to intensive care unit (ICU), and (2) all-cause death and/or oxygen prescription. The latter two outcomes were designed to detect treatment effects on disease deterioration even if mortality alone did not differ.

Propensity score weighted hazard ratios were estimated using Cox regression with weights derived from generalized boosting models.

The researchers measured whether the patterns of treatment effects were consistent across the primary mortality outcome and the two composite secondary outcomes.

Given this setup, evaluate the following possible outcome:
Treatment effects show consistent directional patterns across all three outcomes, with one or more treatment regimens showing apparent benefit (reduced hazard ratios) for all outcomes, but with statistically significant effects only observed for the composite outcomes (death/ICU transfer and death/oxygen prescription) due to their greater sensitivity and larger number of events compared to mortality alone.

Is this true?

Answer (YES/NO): NO